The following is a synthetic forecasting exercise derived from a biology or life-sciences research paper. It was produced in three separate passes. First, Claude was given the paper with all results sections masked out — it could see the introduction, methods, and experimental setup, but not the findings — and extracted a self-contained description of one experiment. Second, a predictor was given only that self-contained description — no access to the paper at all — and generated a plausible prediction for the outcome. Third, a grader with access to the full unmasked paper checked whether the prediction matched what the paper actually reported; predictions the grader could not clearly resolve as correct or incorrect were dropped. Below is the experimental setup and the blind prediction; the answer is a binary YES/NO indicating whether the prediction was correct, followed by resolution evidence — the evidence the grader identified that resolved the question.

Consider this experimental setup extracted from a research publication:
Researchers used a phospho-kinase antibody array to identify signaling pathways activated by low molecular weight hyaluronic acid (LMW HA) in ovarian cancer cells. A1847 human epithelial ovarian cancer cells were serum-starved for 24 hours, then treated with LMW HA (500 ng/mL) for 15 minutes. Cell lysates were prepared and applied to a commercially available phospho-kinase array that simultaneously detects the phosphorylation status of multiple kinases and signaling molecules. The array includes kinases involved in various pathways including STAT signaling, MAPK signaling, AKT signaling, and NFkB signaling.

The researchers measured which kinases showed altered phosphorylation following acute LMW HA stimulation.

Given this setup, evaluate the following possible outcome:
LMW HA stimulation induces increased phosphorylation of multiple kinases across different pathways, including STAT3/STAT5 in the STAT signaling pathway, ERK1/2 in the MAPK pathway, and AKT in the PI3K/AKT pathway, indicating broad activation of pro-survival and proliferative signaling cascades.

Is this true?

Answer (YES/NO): NO